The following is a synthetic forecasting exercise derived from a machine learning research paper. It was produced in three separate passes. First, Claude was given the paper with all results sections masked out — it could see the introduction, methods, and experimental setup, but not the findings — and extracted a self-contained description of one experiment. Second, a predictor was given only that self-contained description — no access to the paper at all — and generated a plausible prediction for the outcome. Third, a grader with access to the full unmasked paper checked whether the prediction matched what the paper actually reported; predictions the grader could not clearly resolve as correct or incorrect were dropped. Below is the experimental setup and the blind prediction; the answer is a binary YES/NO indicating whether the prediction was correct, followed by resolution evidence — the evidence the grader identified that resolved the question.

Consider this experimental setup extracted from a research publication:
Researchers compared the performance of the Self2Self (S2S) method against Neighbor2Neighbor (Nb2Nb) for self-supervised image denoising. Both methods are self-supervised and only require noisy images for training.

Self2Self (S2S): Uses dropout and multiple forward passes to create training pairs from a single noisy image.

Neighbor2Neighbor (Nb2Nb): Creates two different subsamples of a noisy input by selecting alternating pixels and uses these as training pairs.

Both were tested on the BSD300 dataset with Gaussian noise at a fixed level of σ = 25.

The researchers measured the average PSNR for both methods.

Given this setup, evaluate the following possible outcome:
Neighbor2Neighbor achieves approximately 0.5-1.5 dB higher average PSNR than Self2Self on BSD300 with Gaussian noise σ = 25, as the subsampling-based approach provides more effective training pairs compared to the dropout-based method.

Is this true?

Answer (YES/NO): YES